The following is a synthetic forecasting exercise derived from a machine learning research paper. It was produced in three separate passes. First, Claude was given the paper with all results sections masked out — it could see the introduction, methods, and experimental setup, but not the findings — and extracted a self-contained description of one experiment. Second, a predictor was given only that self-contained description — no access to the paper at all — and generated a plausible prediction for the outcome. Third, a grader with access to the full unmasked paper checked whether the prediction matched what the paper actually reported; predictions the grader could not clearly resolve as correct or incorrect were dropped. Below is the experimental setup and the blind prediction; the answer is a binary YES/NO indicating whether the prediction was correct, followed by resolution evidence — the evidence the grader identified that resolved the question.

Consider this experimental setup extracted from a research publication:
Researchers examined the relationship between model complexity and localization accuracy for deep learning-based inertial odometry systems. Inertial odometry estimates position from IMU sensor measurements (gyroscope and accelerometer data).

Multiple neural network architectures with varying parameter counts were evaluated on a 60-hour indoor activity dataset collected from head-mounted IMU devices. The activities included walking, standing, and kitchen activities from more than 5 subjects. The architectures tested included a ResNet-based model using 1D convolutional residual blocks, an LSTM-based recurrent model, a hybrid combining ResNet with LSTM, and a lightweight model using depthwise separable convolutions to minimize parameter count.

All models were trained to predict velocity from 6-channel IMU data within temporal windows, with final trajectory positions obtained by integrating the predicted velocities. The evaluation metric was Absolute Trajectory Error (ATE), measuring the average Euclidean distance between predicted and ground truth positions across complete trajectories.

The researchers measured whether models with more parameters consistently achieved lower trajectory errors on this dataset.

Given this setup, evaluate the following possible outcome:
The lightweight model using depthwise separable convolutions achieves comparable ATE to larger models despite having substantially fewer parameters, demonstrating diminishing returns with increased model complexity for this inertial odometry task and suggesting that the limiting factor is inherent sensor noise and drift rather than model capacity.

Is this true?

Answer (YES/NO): NO